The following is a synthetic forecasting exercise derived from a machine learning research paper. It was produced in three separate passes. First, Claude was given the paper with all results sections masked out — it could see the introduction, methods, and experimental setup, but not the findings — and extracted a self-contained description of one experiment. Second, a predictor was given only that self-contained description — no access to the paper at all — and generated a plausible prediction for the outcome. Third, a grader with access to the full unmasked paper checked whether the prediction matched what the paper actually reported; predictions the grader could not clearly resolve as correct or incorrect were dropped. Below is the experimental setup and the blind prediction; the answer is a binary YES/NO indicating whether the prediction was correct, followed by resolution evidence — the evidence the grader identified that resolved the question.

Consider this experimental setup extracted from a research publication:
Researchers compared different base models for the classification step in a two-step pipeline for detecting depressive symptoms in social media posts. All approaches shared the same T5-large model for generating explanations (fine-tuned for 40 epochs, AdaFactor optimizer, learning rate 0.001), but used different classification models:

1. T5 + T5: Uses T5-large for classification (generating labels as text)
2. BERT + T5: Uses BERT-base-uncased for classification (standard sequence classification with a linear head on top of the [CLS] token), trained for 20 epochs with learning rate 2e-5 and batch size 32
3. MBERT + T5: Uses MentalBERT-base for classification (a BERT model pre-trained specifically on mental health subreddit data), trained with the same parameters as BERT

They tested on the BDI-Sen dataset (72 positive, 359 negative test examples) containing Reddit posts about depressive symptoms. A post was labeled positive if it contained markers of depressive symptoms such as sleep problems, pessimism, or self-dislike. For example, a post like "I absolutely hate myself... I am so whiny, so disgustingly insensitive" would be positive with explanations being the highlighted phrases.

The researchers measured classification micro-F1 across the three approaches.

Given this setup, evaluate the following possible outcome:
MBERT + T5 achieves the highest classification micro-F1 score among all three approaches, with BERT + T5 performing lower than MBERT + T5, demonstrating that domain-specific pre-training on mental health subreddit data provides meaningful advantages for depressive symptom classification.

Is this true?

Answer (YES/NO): NO